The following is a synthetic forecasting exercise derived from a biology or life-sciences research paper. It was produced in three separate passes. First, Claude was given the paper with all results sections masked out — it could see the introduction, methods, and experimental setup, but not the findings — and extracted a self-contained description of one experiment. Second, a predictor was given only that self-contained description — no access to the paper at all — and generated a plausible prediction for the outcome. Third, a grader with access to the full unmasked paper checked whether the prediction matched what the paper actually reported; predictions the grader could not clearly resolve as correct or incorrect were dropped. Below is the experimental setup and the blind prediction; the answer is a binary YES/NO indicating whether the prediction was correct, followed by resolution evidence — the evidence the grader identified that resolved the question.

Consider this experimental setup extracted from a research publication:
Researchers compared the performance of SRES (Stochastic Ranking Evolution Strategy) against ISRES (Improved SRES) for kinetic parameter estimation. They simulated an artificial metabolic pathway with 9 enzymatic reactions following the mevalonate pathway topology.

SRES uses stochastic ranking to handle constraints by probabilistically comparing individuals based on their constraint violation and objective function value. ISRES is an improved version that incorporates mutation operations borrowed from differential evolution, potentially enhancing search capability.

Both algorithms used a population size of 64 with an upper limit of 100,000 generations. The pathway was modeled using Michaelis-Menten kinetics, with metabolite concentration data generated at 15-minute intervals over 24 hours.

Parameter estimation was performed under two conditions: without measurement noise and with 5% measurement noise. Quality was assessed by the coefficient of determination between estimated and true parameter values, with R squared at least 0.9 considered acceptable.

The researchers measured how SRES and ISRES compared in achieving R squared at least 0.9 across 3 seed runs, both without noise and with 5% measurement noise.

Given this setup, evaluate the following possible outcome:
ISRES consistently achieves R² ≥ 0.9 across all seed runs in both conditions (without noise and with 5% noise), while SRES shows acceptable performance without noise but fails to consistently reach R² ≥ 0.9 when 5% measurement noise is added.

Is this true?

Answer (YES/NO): NO